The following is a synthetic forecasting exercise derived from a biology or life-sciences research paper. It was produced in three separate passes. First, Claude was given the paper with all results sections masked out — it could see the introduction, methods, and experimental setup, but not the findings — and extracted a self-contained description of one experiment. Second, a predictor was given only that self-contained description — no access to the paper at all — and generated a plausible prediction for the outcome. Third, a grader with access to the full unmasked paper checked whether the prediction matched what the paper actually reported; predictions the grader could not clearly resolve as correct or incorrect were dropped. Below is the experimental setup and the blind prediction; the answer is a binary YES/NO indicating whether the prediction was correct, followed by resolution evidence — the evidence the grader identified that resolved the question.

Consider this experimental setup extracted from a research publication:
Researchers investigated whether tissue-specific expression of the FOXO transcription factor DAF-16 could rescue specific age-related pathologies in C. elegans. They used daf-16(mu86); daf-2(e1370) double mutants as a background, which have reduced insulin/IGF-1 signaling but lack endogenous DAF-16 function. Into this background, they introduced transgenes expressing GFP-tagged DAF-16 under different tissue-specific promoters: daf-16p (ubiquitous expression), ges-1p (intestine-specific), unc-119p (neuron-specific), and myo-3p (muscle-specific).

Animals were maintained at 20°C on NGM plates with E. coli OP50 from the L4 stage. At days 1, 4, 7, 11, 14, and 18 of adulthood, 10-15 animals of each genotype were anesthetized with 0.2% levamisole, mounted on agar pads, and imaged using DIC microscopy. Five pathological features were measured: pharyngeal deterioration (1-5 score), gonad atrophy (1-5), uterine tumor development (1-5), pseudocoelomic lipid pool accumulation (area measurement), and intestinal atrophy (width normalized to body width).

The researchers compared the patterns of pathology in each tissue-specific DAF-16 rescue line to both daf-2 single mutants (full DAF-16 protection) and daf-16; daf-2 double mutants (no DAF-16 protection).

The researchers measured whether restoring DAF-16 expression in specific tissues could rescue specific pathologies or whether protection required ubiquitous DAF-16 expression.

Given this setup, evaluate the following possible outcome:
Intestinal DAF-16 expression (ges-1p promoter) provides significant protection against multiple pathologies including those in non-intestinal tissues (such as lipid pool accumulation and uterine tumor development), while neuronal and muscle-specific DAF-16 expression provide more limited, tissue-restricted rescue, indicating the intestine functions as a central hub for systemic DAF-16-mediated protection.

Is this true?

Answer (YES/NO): NO